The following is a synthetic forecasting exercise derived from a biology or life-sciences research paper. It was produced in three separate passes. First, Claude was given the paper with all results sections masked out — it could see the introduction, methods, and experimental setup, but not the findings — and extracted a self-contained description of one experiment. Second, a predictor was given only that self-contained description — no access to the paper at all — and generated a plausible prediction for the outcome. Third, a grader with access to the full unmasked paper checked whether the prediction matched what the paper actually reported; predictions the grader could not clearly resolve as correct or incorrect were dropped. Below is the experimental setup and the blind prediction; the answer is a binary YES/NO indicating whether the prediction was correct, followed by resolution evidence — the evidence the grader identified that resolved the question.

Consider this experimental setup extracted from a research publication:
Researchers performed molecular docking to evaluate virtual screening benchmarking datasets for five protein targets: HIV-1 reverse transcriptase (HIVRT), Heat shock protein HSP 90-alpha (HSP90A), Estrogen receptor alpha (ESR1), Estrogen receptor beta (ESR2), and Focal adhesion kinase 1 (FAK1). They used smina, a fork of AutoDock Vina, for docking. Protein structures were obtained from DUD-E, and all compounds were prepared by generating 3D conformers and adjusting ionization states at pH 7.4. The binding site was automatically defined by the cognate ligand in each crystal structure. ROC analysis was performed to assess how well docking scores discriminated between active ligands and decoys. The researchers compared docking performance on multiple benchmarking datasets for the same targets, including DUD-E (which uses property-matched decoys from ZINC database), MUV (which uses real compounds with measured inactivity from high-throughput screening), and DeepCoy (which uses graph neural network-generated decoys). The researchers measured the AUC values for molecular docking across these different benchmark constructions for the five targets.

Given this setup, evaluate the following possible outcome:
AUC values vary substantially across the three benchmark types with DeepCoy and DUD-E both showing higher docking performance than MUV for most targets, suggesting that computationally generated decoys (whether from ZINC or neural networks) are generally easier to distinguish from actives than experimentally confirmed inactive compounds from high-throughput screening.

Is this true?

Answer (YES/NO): NO